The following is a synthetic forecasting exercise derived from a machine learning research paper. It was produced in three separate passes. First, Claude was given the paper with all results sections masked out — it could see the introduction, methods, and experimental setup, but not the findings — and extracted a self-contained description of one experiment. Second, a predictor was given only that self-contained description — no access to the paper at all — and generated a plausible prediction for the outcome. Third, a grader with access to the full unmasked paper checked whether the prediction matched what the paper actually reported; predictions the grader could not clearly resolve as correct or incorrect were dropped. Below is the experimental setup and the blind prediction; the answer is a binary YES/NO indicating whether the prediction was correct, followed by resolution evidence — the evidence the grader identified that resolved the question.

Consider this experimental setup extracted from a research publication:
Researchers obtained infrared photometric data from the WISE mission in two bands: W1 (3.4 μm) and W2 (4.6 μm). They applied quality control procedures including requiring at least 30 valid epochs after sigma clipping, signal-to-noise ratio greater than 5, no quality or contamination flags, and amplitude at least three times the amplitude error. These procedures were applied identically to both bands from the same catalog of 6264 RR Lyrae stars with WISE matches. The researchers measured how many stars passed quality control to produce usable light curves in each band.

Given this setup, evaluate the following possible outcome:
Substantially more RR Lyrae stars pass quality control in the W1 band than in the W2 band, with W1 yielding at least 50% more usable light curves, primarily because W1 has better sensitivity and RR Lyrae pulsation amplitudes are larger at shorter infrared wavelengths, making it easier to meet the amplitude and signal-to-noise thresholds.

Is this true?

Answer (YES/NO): YES